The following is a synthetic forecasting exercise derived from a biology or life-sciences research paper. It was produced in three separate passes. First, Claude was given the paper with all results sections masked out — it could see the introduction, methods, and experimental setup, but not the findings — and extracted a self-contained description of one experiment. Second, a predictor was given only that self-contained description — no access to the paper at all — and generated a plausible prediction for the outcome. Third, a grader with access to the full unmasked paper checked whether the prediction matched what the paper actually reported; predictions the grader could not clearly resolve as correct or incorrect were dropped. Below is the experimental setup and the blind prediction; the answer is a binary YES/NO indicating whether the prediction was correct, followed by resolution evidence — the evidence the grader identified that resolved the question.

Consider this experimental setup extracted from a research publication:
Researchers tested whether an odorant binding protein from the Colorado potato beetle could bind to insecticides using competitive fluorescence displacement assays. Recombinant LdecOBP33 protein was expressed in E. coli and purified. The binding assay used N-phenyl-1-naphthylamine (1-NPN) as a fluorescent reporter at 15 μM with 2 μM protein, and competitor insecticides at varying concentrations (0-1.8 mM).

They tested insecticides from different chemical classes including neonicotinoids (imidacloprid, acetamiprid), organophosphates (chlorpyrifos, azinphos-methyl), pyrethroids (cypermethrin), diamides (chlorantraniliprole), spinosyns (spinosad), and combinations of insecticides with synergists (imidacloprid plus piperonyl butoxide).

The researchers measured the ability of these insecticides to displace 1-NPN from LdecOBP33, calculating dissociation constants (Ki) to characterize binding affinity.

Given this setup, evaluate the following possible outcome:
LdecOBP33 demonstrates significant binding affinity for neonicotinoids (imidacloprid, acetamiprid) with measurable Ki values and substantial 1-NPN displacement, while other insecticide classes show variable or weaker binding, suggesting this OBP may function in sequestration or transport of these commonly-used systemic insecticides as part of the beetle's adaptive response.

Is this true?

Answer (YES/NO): NO